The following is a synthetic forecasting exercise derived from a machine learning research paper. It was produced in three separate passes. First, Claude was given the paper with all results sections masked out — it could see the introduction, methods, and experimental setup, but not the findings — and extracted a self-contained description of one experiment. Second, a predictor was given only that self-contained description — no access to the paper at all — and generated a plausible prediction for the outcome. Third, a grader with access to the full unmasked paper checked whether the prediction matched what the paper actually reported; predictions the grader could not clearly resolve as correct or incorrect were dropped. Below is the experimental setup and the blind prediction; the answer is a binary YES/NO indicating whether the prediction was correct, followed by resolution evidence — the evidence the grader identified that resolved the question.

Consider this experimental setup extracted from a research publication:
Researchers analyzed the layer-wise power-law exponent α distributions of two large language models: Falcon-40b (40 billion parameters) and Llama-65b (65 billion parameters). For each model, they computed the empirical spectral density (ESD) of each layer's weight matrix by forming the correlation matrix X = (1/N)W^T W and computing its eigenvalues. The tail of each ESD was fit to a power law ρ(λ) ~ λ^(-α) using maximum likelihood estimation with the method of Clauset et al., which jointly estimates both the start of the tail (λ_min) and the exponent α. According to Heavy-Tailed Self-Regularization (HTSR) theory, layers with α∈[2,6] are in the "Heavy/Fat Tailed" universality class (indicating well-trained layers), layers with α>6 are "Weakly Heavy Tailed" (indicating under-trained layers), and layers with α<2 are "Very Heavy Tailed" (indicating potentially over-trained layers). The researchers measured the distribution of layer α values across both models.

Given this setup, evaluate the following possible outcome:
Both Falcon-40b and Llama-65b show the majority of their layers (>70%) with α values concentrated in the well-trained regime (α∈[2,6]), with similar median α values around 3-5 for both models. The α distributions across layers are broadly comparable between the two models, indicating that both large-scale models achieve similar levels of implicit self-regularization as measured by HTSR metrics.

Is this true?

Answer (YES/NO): NO